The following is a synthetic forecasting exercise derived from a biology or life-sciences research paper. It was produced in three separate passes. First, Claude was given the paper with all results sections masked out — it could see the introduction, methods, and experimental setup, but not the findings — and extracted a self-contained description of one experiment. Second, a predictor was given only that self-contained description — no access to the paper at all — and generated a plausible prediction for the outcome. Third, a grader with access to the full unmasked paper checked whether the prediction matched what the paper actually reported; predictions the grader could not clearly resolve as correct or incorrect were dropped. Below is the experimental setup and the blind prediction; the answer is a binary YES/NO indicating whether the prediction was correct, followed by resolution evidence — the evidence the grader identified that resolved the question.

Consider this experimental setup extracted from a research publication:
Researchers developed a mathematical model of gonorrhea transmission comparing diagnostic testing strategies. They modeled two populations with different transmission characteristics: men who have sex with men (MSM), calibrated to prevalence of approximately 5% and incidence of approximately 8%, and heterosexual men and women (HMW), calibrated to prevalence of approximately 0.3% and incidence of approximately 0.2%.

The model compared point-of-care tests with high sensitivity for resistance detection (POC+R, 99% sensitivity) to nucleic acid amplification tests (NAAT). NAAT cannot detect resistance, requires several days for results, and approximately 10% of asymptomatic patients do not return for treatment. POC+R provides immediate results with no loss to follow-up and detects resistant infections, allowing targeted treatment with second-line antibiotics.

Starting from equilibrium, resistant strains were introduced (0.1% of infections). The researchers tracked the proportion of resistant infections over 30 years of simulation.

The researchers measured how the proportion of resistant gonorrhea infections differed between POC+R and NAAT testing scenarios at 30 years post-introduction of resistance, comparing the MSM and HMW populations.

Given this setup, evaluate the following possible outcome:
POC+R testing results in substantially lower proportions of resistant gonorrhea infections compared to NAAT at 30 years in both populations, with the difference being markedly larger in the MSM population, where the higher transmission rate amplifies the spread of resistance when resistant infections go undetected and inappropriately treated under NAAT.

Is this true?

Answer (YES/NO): NO